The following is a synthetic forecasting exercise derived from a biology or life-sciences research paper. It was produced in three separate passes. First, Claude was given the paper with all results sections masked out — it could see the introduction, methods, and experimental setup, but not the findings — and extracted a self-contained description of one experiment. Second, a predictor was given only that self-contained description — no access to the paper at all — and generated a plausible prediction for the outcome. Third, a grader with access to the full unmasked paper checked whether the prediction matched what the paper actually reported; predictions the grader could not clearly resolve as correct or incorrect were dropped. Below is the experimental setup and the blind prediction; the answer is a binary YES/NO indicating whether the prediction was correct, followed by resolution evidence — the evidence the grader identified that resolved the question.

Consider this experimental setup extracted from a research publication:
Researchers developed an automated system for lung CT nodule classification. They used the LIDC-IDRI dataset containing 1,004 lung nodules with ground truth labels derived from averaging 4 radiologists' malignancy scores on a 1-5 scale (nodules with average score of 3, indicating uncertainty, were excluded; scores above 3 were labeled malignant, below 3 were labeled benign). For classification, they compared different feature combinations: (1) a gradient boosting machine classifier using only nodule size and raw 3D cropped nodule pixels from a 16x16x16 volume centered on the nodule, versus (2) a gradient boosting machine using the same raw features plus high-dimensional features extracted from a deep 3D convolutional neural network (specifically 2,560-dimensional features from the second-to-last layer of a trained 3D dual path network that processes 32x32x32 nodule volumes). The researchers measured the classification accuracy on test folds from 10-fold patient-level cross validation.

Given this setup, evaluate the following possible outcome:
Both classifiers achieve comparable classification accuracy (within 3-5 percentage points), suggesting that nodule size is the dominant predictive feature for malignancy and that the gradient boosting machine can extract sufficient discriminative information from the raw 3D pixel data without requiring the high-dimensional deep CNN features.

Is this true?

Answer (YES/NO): YES